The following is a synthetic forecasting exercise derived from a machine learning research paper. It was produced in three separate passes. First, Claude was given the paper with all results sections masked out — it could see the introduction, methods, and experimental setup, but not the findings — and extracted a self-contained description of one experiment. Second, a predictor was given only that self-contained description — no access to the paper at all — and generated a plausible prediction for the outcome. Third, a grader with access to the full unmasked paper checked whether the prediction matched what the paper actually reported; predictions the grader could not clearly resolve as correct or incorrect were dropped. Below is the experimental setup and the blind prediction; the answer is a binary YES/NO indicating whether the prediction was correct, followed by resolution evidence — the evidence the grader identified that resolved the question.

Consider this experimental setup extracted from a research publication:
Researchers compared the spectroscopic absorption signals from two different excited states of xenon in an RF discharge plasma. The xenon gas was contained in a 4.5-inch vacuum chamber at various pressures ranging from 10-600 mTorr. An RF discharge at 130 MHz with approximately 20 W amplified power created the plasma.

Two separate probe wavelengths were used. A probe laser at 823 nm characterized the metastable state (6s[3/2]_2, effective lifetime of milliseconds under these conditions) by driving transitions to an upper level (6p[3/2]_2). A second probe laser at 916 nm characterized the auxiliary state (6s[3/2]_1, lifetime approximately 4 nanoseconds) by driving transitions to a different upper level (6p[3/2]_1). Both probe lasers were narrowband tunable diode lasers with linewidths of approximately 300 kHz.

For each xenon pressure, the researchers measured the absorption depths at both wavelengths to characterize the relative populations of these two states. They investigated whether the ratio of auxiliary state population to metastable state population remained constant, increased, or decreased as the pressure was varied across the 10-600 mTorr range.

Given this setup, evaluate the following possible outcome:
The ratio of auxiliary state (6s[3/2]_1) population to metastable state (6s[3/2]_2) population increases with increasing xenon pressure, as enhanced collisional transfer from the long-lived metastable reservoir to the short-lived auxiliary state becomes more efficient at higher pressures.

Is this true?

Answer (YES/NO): NO